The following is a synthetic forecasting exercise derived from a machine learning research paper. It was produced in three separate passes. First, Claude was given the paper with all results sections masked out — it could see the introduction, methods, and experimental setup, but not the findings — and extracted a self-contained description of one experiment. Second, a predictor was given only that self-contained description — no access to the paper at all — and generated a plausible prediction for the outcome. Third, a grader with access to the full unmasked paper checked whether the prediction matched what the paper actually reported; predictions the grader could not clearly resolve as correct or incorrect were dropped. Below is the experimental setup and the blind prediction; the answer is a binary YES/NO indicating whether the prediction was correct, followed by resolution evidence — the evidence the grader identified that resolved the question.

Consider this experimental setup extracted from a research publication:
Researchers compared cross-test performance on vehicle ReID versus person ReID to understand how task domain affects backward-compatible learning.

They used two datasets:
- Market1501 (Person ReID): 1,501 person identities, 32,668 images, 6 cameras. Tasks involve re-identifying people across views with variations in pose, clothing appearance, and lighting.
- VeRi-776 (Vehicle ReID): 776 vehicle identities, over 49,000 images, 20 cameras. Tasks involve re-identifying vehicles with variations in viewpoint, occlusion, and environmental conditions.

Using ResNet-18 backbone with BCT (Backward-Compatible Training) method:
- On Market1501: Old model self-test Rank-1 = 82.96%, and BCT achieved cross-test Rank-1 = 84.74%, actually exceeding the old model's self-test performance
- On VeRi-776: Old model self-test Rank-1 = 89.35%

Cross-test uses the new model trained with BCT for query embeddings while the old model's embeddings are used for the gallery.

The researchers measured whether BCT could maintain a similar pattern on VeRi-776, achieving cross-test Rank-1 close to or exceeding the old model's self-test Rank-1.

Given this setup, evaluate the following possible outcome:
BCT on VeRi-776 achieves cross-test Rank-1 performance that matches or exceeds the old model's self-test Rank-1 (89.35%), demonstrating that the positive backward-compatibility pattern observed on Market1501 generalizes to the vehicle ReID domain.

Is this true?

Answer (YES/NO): NO